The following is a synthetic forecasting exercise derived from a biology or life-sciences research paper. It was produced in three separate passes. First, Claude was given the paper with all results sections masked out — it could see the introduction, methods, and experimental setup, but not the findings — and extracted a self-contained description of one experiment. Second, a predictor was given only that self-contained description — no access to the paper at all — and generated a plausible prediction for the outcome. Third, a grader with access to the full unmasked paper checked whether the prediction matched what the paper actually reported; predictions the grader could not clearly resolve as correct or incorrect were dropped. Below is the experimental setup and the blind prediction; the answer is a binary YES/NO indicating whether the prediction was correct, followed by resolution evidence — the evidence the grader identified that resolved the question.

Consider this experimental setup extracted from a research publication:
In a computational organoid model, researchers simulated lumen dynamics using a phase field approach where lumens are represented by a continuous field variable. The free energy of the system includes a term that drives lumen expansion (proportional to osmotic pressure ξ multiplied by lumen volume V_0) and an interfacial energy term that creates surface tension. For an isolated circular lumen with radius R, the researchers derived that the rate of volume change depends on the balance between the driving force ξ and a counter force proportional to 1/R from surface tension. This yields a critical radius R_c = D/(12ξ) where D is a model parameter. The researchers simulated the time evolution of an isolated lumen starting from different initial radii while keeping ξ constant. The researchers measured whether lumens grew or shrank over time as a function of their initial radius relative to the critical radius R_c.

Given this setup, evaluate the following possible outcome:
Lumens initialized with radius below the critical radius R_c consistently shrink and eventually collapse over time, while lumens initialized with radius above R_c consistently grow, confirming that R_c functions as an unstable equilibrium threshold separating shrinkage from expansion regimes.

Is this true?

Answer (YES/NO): YES